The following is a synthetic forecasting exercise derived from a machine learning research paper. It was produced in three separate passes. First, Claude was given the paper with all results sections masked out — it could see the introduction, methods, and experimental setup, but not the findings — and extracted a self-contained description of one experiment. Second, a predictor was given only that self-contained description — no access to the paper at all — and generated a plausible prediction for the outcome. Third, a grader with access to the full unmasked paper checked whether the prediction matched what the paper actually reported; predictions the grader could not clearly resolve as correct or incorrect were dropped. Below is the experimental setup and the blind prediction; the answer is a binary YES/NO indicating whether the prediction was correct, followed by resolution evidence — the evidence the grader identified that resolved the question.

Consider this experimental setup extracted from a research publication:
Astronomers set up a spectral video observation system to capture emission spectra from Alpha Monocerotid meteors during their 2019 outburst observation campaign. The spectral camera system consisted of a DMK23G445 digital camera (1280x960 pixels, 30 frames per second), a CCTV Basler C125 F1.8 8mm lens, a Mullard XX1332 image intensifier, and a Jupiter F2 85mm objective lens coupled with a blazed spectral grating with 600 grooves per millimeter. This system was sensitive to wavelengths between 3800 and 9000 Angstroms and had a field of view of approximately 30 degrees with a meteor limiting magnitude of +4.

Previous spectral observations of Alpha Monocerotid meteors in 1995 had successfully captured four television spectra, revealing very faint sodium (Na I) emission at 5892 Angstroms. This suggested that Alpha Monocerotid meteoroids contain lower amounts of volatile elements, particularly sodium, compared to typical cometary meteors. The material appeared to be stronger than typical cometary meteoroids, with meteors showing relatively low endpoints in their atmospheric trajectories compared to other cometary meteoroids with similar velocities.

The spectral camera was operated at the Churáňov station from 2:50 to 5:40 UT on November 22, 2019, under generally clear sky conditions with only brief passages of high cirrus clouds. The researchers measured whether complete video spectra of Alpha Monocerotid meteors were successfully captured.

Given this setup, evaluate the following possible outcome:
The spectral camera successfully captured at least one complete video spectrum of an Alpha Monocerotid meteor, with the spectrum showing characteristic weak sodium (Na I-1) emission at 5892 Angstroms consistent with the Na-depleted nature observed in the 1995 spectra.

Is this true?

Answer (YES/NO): NO